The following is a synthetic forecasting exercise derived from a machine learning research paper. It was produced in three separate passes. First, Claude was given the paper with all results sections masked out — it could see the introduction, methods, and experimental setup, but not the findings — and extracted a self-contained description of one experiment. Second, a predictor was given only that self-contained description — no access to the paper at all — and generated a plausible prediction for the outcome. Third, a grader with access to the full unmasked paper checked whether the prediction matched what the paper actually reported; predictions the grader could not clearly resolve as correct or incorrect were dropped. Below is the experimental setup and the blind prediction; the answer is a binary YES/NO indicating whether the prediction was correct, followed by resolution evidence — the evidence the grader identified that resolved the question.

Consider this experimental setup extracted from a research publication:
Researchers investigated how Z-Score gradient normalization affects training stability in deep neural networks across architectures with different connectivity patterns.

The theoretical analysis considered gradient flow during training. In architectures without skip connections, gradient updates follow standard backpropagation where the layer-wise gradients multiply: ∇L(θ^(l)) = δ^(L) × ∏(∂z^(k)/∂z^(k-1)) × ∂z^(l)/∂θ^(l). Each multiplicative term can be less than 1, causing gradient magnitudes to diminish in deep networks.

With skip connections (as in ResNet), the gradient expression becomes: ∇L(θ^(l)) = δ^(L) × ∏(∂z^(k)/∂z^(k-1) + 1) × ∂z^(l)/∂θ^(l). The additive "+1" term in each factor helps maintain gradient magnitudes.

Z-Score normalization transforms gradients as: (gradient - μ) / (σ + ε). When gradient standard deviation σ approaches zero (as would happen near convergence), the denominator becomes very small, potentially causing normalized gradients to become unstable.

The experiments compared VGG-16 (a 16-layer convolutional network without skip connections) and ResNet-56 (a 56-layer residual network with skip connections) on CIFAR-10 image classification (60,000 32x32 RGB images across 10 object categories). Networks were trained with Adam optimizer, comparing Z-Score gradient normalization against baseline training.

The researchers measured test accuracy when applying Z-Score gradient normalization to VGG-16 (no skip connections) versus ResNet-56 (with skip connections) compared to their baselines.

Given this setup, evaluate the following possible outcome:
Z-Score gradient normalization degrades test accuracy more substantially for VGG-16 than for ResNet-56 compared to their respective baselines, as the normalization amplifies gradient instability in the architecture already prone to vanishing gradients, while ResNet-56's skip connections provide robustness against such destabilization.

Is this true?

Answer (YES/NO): YES